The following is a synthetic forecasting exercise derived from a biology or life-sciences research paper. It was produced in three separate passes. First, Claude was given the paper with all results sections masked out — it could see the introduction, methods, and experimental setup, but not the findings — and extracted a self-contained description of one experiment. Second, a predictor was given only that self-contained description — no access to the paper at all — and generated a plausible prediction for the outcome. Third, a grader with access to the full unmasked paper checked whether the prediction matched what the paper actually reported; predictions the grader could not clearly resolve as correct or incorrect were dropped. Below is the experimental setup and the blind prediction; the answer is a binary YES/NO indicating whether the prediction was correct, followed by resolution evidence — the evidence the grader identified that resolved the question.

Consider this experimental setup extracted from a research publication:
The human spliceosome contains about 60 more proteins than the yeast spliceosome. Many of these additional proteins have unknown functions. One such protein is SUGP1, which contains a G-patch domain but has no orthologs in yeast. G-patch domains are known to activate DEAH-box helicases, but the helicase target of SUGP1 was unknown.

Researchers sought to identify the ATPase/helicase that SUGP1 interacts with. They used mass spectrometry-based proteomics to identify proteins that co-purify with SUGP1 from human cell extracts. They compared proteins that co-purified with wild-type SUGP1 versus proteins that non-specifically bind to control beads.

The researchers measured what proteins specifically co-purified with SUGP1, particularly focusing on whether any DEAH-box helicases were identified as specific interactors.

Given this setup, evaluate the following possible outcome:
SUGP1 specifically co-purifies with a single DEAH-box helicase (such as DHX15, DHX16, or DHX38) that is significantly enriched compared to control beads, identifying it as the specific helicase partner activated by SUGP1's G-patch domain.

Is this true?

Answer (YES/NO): YES